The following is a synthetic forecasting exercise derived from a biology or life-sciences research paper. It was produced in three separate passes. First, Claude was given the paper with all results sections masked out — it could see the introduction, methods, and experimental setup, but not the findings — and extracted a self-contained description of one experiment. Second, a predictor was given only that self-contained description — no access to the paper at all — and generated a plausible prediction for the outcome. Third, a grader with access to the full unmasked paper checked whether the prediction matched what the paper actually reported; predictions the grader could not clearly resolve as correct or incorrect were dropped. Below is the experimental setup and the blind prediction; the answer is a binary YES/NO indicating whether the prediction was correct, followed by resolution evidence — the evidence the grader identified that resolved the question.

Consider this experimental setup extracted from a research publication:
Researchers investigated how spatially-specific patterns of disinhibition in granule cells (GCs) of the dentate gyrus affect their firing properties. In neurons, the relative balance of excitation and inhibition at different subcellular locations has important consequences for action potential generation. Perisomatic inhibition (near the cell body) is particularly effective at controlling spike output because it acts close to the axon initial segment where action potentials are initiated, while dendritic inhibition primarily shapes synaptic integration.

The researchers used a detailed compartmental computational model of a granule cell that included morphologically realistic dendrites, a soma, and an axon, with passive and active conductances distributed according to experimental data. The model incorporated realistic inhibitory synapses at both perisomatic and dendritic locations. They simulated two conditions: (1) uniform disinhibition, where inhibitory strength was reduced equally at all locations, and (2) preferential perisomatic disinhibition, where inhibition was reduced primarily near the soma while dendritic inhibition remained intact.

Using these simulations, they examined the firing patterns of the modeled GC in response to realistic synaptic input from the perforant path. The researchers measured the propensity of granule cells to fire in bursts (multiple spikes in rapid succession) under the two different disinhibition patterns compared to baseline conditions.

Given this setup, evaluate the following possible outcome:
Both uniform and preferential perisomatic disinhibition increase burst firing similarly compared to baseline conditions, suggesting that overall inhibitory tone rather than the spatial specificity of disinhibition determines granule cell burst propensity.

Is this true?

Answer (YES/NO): NO